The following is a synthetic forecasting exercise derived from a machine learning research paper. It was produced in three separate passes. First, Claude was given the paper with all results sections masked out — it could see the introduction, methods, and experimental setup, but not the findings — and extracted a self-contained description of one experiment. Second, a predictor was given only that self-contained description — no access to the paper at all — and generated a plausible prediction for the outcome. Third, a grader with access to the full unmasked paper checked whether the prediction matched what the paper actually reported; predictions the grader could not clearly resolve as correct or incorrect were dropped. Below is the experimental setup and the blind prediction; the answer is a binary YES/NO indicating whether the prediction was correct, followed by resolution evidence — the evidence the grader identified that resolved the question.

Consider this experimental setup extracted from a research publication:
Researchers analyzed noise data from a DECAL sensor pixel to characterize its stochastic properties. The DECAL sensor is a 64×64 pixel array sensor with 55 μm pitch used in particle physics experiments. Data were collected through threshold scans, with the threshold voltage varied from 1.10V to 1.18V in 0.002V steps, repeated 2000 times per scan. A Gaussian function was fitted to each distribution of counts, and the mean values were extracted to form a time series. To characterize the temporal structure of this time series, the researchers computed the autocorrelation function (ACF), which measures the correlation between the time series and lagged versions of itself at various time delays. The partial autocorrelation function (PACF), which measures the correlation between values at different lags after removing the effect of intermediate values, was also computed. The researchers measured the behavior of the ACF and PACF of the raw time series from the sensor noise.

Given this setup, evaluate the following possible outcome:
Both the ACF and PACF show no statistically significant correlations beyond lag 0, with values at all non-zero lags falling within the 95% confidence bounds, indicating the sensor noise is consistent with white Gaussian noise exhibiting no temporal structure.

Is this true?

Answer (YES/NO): NO